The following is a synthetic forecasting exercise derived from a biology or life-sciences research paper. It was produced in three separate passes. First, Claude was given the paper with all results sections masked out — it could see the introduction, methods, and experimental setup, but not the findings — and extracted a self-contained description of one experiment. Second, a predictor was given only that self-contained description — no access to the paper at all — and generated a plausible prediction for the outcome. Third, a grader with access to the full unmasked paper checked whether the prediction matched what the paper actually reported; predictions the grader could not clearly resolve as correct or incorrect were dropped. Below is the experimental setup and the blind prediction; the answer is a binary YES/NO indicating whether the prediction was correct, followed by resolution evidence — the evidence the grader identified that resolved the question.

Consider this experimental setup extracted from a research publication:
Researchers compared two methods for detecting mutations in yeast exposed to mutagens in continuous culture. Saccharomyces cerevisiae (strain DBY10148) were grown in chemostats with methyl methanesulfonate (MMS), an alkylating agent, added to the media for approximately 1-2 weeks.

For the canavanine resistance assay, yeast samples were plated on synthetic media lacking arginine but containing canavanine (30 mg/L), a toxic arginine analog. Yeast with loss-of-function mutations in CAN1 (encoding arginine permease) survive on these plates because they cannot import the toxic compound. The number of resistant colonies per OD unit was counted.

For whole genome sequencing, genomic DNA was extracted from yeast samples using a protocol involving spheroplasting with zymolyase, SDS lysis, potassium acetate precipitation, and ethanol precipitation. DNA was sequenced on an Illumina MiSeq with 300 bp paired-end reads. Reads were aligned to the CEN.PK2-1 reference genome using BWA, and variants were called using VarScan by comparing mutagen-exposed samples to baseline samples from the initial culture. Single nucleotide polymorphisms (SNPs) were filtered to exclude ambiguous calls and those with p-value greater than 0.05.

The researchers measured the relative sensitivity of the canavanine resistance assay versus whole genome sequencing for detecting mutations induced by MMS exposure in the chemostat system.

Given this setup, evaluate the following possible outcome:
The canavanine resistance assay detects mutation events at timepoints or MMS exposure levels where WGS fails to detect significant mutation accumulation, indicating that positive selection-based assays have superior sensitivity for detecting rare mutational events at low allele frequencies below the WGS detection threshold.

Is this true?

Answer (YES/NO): YES